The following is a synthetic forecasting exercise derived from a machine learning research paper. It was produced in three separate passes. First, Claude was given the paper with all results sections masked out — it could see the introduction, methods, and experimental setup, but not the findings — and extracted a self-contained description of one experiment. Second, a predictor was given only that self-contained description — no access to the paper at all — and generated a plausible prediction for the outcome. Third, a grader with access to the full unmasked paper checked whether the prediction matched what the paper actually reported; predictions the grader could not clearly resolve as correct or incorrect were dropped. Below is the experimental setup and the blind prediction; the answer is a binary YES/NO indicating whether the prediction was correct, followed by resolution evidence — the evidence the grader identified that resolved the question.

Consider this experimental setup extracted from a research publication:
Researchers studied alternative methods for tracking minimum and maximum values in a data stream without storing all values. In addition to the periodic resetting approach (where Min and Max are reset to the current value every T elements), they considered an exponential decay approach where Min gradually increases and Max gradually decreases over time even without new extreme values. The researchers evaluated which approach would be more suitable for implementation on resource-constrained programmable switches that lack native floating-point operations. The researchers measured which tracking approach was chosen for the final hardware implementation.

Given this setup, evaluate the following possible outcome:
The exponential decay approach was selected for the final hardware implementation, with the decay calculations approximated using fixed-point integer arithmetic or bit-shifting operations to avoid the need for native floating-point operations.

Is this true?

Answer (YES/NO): NO